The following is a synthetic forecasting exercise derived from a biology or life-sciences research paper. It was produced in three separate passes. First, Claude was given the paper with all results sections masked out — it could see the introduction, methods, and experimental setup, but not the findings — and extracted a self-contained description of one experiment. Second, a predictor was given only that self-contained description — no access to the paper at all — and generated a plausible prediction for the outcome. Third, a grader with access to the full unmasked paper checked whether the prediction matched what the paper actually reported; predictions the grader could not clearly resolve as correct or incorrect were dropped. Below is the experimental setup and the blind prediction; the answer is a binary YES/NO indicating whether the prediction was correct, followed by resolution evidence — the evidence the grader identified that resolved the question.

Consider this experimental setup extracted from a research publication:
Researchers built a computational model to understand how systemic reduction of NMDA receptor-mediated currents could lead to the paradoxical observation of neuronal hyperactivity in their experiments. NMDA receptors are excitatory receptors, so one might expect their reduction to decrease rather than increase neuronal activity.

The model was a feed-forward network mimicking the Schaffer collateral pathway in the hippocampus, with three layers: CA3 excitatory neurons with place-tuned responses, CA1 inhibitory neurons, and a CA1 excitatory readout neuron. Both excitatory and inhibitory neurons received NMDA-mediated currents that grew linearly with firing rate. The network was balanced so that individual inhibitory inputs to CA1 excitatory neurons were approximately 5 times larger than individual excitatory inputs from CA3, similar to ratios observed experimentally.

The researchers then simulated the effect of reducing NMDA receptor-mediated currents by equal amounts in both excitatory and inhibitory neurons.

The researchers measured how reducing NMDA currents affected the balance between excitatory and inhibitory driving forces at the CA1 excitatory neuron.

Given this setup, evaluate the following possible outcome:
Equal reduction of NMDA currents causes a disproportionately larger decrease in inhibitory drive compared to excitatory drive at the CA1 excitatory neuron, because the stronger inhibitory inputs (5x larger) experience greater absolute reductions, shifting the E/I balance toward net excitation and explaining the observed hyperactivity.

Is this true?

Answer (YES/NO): YES